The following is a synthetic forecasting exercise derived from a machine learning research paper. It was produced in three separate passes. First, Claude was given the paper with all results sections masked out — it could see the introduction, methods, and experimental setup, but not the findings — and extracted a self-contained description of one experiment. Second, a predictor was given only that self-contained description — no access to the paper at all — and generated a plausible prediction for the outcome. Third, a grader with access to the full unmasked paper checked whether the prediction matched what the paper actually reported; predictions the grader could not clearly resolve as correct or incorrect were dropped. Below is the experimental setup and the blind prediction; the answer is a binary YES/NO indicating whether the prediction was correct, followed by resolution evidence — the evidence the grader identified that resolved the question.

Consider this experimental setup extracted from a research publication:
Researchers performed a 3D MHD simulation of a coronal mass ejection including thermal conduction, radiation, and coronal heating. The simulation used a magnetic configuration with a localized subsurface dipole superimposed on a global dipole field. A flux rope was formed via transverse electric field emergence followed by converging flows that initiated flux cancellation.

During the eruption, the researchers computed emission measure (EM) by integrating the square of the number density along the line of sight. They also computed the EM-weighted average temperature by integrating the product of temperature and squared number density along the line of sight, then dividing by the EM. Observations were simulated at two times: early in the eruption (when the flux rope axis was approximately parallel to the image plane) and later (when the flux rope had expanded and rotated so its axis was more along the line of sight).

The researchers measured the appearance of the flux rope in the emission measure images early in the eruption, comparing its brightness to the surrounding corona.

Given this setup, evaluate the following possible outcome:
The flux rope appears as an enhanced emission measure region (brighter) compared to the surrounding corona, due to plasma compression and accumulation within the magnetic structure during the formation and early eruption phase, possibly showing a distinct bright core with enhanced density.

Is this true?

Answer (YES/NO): YES